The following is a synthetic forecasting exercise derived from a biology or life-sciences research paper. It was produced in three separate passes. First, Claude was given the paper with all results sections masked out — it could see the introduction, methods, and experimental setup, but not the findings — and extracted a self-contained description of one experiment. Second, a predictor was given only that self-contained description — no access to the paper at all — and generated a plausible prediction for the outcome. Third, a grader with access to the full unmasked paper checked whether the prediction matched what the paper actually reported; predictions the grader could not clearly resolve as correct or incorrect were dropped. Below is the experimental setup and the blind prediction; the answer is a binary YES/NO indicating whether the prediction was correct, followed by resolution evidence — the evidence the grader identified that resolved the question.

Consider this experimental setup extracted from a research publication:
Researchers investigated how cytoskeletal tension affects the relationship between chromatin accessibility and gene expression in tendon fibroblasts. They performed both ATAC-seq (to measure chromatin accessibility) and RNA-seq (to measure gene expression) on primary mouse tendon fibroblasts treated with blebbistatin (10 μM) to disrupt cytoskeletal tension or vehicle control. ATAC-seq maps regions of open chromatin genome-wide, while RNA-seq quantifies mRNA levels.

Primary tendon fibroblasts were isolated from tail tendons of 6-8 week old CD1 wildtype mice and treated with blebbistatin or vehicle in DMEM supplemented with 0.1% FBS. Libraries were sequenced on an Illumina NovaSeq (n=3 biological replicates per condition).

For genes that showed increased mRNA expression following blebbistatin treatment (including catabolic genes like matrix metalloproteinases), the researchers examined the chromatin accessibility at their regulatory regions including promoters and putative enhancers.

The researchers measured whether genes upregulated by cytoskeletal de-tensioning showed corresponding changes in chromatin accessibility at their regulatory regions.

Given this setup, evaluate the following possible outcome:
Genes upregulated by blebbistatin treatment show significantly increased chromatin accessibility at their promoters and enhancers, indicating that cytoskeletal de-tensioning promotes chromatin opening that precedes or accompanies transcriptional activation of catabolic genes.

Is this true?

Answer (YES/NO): NO